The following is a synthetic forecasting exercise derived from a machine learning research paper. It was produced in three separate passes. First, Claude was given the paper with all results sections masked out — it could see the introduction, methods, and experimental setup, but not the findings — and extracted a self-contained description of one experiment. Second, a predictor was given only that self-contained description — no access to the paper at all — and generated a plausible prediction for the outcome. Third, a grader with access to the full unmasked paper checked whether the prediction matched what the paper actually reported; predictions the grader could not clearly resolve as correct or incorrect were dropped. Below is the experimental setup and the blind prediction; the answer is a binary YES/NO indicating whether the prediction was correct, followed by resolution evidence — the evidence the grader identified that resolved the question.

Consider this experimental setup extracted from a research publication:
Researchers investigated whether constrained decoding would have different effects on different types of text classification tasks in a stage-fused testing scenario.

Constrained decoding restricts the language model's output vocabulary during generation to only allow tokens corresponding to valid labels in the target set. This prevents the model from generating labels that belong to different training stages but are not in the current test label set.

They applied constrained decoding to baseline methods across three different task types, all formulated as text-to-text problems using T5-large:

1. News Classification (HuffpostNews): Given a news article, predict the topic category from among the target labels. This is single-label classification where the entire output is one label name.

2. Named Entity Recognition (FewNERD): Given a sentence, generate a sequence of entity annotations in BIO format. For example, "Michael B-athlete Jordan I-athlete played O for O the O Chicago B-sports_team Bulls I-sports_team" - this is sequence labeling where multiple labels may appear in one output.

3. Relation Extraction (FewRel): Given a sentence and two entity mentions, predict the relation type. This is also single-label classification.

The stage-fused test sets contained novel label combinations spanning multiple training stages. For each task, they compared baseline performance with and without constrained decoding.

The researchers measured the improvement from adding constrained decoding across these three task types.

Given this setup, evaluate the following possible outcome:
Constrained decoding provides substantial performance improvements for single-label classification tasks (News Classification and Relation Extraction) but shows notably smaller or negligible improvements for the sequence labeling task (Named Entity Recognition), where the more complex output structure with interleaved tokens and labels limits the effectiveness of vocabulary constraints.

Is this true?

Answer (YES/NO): YES